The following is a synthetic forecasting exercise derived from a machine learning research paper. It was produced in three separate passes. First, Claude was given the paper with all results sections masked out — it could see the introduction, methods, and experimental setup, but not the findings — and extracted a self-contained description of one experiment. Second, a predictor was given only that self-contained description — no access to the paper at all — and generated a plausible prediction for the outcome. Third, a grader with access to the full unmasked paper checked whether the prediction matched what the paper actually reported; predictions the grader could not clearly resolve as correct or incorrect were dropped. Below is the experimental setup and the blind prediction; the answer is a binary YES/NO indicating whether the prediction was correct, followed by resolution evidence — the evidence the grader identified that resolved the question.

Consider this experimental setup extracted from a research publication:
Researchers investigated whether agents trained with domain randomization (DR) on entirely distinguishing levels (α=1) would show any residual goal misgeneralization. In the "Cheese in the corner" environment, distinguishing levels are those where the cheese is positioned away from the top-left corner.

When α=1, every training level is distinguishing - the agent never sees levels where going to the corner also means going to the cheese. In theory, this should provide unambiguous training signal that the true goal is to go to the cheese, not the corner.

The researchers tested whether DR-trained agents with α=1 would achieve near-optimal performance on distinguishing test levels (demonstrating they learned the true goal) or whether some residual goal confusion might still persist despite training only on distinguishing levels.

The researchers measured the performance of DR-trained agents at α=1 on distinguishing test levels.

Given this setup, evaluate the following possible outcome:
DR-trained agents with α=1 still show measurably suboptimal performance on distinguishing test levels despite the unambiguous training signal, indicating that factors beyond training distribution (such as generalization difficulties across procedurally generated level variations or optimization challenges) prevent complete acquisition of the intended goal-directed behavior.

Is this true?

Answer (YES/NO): NO